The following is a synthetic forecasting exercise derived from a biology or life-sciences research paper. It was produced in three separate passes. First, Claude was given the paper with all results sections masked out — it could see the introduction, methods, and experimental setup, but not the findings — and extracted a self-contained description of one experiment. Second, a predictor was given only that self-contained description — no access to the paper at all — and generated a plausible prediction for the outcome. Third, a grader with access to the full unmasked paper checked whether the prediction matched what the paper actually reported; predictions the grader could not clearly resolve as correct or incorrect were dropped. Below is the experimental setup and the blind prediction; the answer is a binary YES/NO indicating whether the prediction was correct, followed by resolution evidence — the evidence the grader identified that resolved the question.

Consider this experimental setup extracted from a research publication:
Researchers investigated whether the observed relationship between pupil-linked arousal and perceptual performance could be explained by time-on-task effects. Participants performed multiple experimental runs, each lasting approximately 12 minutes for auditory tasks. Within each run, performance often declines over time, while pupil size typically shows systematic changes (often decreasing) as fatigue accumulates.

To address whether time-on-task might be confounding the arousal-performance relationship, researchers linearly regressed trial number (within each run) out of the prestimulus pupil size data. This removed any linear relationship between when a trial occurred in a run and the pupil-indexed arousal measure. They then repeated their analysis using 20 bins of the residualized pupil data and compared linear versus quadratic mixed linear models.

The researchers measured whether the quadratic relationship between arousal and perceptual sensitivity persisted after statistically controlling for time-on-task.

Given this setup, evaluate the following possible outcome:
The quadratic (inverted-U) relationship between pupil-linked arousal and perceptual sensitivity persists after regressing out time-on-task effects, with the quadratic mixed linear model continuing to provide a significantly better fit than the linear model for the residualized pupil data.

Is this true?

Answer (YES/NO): YES